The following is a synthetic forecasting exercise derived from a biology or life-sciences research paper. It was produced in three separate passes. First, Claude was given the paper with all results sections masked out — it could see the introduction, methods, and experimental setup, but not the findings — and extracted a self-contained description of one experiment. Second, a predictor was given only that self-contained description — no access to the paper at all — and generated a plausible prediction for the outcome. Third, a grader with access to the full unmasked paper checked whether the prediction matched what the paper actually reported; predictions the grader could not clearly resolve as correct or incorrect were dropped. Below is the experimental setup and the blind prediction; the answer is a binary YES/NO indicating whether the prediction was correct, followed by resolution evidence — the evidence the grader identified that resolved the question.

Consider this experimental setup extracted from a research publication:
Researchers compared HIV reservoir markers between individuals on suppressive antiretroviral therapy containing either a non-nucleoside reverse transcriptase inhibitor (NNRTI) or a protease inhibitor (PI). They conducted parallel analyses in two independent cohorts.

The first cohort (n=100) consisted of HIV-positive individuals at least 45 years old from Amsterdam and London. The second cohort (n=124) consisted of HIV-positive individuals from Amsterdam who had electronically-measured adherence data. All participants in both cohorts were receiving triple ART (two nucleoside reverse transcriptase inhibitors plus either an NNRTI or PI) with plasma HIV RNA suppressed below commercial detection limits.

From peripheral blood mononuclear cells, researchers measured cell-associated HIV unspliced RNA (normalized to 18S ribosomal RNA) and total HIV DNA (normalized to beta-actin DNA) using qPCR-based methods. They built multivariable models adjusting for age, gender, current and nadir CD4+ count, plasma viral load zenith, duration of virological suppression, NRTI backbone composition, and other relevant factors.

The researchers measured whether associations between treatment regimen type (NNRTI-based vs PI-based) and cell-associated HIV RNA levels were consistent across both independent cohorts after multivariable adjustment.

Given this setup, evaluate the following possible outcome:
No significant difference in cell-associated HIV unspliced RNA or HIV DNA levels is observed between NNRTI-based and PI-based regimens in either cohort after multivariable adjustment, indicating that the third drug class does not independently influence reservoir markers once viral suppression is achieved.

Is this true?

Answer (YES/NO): NO